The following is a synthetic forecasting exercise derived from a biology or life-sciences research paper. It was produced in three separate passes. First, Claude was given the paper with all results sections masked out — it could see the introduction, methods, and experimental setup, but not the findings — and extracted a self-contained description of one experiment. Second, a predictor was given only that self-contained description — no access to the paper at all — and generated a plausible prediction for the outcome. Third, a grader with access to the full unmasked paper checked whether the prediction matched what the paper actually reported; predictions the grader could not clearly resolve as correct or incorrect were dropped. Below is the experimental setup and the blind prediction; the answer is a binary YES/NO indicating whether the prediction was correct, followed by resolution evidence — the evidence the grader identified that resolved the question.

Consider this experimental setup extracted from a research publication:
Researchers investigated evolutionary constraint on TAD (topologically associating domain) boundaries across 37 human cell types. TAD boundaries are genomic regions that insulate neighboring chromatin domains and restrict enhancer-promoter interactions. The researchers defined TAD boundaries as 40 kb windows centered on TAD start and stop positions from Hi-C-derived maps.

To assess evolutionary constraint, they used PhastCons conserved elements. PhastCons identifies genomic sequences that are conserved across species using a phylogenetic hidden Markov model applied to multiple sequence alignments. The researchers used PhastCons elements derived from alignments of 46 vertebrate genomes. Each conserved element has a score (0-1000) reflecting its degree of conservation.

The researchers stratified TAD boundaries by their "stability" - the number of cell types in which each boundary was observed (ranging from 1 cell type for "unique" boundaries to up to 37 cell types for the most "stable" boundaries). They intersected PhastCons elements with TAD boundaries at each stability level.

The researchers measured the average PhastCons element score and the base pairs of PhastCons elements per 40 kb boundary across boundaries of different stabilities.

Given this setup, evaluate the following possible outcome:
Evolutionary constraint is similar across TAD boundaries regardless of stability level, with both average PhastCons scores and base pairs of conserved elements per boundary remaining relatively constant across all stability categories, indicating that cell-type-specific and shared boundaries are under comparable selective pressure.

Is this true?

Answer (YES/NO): NO